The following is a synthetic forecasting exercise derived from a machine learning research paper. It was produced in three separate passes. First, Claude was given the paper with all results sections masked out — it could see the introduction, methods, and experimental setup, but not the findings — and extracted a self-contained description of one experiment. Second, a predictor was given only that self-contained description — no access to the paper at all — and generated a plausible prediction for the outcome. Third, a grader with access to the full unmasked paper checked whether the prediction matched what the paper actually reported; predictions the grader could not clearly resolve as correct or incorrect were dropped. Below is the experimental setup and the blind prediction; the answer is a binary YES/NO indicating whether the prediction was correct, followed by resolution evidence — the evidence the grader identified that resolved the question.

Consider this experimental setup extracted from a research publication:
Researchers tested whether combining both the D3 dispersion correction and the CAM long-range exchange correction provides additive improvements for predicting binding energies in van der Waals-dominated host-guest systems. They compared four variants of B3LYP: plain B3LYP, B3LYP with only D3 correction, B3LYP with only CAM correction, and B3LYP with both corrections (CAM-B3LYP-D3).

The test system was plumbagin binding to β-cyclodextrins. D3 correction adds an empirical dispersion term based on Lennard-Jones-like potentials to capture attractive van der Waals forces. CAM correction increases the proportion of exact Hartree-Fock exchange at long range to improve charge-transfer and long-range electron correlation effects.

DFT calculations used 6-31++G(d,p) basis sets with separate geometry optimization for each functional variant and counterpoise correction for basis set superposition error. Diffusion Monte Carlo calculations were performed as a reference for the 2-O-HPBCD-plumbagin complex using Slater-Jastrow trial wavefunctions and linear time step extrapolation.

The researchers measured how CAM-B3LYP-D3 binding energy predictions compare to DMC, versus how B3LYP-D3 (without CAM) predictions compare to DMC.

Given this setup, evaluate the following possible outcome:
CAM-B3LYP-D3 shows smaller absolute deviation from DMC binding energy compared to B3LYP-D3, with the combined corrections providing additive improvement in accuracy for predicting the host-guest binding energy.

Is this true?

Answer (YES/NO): YES